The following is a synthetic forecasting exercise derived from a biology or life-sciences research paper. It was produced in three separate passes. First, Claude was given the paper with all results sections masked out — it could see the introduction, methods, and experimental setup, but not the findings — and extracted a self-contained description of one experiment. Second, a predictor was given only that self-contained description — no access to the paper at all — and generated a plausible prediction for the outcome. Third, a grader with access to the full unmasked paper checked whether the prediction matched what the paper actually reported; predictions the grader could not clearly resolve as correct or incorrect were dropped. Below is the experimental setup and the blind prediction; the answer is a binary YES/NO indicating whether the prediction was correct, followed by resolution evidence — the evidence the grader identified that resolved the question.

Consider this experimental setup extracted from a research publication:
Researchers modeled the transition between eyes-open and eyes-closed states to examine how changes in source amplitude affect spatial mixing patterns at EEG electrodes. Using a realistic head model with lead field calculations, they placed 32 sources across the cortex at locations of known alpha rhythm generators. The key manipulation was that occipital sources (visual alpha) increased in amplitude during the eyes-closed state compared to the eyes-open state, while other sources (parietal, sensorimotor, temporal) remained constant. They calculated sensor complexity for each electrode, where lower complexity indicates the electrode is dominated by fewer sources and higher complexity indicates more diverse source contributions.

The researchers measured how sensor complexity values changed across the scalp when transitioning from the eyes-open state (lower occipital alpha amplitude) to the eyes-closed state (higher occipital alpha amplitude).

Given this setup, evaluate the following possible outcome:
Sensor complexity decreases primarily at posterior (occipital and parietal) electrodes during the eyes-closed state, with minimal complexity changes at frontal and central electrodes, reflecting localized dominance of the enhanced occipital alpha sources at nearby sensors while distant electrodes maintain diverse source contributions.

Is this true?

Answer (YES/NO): NO